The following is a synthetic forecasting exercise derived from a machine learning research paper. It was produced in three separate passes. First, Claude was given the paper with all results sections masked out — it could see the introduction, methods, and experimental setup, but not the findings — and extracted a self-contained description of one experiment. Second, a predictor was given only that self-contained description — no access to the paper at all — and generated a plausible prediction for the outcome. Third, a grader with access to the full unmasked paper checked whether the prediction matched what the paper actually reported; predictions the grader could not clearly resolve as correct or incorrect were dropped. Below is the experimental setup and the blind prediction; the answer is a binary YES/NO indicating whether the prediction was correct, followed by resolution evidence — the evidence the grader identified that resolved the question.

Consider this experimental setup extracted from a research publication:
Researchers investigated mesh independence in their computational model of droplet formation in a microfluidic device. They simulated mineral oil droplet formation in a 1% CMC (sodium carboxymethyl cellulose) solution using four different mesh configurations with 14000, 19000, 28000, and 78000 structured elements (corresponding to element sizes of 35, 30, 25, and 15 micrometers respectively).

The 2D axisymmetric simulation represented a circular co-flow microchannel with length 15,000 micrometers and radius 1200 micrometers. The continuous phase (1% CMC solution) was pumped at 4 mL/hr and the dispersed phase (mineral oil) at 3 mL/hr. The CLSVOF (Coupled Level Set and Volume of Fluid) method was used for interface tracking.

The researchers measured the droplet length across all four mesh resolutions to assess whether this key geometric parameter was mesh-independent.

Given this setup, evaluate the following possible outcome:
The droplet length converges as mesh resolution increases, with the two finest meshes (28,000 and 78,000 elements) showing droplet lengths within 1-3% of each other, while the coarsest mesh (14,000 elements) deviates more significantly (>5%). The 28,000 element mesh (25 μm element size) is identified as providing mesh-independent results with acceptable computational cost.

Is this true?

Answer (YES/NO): NO